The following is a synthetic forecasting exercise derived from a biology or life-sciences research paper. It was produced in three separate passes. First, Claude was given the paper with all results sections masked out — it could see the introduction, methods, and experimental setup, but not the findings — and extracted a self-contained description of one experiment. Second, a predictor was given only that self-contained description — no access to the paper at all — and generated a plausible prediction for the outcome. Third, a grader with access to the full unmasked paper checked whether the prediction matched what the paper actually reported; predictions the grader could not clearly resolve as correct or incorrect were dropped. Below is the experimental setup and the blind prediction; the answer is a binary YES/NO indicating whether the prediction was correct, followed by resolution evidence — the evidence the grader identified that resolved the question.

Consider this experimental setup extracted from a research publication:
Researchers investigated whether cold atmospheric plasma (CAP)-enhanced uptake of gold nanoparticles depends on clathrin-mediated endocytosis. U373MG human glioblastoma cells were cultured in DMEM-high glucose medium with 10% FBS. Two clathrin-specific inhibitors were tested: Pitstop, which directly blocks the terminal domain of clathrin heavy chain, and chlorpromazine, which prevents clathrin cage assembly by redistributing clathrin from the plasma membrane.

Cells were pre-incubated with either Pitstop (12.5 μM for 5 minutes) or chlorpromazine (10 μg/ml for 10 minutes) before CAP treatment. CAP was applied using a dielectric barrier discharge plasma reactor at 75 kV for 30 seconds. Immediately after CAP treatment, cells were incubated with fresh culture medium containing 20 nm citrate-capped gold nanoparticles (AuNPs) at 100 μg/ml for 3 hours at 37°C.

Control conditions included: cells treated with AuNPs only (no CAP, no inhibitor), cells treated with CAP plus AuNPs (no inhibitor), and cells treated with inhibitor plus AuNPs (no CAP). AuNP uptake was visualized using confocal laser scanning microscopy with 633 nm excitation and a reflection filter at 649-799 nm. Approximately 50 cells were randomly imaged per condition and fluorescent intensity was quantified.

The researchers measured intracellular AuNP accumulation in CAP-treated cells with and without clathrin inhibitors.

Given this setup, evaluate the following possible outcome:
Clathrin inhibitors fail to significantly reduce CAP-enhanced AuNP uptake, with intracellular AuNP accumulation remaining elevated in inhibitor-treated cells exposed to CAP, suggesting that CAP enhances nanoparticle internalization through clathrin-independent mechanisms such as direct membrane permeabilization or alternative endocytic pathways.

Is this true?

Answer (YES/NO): NO